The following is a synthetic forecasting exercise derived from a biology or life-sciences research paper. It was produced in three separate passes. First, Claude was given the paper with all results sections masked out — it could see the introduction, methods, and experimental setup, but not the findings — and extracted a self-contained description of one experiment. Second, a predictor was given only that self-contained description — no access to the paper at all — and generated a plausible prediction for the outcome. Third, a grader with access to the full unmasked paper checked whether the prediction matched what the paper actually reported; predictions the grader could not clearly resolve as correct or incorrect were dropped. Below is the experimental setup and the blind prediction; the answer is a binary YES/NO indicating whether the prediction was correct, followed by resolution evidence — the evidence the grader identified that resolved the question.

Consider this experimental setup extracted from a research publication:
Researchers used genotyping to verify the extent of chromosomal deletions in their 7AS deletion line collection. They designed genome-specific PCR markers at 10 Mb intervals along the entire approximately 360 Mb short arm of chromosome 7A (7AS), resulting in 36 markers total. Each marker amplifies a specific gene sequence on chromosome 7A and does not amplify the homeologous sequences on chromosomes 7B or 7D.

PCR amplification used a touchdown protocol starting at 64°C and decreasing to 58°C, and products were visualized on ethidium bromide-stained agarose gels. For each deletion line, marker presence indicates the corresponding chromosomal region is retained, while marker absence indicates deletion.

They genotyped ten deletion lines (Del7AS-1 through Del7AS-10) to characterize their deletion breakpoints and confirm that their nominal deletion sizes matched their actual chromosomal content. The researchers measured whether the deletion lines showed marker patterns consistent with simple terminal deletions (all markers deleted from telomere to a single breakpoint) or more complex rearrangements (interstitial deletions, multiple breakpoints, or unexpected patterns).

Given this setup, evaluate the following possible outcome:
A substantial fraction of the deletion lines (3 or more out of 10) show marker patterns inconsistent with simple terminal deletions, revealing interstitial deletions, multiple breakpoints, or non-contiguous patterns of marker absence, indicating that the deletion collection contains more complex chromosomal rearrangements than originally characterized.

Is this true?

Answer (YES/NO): NO